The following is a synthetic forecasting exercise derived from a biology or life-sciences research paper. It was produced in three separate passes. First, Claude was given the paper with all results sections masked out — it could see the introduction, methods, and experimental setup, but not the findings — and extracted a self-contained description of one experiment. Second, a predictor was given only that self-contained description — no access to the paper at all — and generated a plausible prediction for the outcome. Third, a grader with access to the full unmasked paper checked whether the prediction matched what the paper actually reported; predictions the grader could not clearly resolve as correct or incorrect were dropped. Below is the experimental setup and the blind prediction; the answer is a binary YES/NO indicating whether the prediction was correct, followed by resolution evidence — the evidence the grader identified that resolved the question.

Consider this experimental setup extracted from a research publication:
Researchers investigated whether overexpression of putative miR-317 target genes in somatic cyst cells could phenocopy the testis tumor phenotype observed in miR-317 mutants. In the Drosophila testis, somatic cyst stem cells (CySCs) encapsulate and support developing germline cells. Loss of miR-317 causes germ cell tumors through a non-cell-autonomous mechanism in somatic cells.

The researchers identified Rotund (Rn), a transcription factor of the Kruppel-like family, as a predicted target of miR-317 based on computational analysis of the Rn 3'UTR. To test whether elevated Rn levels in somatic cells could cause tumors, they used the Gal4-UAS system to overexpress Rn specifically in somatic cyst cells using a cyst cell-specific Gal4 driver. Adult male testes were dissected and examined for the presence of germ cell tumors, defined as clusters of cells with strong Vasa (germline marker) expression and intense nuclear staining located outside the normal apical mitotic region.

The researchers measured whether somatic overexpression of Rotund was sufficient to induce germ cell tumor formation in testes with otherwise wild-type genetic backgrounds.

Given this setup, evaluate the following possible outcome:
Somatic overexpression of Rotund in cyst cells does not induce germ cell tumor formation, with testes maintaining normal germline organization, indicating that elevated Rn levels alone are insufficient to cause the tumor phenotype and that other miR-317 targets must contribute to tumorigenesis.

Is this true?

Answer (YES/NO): NO